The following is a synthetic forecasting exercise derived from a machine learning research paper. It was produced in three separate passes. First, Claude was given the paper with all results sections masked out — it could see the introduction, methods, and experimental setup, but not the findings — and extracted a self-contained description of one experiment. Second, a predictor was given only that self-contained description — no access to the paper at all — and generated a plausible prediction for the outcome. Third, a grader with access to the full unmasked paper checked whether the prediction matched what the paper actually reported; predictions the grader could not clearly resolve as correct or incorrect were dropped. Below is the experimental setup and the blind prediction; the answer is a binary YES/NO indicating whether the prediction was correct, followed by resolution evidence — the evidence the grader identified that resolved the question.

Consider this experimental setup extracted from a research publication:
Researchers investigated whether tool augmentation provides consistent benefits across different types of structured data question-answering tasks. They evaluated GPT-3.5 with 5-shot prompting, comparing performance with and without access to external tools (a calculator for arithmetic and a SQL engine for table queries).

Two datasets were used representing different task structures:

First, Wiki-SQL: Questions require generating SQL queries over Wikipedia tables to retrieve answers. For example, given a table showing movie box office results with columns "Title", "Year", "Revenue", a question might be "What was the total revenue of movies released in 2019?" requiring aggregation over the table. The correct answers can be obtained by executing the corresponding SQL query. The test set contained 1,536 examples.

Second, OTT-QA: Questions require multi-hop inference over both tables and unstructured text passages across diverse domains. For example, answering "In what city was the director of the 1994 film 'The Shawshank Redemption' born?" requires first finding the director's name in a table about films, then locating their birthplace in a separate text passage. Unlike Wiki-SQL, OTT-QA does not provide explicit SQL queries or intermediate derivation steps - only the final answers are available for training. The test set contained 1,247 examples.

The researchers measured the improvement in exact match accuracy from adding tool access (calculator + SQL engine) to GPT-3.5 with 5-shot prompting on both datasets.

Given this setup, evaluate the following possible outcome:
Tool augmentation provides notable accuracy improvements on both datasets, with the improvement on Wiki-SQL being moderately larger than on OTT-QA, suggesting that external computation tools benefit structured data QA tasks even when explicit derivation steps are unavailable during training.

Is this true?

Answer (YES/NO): NO